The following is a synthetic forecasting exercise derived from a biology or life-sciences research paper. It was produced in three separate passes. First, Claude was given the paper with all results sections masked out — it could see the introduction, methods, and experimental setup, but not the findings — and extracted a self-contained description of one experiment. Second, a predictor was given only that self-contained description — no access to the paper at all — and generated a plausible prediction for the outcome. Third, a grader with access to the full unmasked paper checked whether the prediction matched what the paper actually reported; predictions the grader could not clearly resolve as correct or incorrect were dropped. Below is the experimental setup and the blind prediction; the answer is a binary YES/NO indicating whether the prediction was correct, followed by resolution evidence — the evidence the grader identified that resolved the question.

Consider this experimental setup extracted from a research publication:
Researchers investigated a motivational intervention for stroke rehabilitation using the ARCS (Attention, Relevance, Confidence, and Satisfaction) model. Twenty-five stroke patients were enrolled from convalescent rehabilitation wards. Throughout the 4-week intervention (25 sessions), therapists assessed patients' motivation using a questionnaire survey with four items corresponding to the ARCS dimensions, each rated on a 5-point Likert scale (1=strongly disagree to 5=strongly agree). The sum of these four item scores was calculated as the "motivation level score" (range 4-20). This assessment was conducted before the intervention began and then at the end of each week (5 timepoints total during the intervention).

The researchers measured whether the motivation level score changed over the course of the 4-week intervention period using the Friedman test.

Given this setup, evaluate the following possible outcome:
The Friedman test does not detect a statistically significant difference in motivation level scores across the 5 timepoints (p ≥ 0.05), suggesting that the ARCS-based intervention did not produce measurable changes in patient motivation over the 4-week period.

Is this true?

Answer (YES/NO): NO